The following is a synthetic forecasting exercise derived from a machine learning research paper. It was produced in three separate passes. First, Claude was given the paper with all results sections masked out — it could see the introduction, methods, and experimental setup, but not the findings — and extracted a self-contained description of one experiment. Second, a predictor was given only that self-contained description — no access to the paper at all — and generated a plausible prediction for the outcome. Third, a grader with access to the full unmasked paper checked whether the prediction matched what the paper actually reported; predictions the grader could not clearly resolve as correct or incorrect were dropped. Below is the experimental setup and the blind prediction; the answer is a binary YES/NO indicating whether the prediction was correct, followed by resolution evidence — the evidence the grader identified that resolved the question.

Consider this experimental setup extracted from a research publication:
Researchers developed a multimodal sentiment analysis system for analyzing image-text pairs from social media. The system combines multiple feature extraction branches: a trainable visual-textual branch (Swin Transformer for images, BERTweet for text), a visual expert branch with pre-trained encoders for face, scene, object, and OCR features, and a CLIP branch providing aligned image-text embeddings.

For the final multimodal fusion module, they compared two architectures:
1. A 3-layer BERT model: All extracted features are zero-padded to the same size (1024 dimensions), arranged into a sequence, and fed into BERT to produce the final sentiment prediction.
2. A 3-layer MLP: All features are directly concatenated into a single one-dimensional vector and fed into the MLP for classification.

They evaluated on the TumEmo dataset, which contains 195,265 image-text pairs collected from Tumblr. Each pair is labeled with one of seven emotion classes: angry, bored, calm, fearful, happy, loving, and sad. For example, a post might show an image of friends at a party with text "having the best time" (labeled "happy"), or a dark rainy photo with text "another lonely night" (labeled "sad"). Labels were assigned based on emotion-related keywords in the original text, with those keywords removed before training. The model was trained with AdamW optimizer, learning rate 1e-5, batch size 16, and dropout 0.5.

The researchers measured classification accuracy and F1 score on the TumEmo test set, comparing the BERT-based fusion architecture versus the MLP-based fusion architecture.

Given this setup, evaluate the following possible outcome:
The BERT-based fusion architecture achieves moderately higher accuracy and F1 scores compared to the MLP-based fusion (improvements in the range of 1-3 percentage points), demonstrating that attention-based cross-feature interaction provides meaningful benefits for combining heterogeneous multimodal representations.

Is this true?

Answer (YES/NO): NO